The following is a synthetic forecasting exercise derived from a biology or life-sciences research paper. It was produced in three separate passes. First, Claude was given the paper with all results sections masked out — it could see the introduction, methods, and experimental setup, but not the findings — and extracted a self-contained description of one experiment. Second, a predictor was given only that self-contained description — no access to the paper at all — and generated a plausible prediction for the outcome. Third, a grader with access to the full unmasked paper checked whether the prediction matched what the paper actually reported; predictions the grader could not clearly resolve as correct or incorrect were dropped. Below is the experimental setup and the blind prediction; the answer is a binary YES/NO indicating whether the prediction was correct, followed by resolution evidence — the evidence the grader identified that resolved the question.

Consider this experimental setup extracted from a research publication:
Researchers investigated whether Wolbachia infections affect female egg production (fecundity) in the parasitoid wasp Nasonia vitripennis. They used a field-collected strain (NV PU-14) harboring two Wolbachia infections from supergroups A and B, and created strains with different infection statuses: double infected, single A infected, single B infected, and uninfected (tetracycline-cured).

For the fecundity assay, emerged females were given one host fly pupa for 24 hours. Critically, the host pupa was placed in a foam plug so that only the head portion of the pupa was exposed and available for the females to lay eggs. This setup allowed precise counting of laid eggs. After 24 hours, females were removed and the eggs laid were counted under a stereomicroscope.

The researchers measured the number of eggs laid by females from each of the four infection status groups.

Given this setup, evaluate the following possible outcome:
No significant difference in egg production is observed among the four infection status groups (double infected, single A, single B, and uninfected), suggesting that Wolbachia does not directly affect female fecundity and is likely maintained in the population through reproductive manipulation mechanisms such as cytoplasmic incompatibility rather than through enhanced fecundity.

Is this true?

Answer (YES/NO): NO